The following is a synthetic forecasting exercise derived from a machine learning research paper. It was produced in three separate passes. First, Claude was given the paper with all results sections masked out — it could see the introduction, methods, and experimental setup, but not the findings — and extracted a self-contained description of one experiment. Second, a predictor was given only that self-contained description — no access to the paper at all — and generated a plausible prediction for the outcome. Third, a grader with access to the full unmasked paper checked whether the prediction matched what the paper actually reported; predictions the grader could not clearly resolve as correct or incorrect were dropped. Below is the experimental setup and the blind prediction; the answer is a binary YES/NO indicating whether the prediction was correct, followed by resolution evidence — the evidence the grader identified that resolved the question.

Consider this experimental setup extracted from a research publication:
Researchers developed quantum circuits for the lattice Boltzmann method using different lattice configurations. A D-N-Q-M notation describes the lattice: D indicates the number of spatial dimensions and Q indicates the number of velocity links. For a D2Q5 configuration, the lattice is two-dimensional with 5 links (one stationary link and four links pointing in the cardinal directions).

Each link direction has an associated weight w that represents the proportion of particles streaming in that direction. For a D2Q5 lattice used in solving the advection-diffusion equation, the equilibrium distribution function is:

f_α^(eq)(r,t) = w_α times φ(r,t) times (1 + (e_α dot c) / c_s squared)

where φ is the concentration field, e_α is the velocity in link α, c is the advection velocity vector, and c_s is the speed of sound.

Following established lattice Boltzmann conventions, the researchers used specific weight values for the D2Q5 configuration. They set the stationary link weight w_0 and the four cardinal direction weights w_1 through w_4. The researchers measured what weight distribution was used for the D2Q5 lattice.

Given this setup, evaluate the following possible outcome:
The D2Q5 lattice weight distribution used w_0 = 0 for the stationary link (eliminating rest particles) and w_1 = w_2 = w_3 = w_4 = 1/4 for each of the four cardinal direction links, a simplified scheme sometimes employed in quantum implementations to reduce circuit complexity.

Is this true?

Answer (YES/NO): NO